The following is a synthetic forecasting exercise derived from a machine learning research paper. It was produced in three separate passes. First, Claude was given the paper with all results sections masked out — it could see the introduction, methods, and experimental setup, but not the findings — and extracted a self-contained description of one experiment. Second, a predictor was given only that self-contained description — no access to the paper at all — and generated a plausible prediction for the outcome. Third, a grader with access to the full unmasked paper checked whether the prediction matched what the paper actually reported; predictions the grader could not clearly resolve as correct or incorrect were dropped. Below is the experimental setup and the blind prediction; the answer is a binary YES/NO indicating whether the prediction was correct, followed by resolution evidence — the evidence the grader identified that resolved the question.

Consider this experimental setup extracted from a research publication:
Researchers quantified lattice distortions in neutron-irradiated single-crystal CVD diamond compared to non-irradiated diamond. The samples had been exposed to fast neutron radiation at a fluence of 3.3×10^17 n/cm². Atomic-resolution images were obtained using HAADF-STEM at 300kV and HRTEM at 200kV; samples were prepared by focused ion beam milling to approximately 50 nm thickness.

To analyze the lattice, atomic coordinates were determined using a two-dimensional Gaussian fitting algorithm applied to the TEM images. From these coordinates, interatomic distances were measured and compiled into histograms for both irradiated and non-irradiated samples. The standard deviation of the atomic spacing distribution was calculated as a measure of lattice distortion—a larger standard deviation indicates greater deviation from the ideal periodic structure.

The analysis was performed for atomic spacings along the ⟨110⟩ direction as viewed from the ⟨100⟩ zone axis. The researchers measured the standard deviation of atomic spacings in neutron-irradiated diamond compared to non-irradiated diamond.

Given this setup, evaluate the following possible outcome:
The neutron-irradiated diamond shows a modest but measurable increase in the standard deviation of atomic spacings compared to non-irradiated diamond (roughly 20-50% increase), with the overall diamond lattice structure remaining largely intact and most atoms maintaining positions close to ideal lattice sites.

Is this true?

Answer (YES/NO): NO